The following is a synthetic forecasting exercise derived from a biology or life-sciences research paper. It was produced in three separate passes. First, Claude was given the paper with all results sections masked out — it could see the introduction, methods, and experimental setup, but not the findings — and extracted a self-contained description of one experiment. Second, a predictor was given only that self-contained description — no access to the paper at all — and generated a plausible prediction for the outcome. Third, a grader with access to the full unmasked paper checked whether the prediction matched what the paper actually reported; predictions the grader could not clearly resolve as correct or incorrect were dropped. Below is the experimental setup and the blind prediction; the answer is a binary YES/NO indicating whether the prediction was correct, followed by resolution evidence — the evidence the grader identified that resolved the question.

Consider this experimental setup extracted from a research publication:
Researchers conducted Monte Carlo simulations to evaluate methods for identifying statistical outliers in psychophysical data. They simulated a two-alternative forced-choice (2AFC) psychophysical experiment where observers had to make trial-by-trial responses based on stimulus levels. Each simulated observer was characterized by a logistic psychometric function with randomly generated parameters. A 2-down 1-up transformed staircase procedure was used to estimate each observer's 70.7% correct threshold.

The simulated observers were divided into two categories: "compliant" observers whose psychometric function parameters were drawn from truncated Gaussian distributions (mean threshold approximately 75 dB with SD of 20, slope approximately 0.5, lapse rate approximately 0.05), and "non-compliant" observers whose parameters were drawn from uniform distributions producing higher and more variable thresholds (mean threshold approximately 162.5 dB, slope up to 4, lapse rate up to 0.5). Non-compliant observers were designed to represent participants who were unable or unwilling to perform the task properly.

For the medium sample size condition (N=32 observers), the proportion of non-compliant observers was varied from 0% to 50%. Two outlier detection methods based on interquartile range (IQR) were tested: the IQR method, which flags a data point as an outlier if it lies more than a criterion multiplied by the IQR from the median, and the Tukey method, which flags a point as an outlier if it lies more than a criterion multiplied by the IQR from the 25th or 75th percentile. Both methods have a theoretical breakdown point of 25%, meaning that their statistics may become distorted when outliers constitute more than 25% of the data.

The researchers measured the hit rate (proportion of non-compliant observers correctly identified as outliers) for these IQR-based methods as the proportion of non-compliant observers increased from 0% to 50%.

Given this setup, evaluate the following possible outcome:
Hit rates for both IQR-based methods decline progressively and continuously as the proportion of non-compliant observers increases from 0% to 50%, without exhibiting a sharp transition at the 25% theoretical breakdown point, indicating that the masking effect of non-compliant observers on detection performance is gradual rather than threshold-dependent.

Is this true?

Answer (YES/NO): NO